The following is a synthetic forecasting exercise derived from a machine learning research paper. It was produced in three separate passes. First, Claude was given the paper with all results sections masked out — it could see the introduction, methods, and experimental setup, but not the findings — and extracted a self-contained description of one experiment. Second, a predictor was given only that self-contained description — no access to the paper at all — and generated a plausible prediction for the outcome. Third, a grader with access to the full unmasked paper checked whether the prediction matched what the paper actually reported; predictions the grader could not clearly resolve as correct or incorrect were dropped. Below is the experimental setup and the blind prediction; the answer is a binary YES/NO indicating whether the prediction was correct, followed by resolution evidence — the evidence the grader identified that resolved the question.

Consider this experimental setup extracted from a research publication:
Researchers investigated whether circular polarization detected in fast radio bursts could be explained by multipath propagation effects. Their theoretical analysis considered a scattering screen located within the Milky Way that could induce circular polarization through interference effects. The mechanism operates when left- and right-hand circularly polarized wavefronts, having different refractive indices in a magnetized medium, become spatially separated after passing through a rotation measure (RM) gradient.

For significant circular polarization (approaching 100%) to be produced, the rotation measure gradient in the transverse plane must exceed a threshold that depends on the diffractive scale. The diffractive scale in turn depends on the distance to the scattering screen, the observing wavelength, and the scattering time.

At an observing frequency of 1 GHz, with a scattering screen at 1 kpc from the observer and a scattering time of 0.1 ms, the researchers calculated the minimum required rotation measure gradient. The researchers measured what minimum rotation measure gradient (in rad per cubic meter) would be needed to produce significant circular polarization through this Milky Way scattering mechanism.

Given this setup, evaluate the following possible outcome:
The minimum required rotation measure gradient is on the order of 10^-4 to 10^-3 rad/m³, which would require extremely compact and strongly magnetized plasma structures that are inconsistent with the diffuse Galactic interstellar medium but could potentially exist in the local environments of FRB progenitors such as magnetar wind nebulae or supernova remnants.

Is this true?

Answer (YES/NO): NO